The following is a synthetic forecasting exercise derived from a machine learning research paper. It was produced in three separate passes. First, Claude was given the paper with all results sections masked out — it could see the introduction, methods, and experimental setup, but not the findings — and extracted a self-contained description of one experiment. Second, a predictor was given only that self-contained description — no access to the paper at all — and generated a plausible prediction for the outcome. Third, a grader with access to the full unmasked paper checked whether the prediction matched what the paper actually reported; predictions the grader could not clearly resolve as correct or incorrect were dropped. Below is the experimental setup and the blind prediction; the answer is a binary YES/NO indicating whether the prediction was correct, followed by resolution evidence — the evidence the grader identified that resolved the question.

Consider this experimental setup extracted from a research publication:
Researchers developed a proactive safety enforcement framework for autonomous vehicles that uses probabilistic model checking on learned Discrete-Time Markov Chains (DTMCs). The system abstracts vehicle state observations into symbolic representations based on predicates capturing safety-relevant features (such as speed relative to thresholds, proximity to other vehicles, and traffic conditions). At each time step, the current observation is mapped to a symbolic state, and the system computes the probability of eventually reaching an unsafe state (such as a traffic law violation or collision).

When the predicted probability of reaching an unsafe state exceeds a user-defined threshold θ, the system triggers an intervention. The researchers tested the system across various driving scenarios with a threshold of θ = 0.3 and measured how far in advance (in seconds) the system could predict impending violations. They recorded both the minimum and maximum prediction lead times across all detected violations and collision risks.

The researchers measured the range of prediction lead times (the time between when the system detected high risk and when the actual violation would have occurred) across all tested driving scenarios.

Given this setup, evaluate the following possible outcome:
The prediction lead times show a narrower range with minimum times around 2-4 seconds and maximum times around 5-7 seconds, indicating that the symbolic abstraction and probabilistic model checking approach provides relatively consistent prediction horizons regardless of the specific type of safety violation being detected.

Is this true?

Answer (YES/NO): NO